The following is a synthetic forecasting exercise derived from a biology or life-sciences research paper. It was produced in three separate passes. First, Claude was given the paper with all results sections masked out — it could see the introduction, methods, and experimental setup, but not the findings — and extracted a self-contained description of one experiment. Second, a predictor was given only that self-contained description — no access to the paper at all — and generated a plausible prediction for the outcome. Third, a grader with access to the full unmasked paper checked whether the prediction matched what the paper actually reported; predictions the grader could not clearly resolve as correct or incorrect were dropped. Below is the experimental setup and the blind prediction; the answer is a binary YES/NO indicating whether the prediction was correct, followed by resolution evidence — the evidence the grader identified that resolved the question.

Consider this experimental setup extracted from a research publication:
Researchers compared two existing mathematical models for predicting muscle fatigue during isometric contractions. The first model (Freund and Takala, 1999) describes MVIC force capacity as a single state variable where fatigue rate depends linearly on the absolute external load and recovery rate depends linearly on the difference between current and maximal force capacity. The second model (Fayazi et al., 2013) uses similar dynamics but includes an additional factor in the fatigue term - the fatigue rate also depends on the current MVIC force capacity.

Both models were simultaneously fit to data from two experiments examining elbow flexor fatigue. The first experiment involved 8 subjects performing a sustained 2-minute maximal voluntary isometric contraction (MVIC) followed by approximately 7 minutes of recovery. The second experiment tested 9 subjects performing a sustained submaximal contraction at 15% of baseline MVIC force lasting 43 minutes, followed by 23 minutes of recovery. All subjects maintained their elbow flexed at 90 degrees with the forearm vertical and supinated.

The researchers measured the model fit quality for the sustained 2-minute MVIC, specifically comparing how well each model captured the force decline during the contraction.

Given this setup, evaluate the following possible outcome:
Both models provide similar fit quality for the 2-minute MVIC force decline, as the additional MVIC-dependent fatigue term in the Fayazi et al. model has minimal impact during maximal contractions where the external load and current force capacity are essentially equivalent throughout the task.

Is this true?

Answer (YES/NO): NO